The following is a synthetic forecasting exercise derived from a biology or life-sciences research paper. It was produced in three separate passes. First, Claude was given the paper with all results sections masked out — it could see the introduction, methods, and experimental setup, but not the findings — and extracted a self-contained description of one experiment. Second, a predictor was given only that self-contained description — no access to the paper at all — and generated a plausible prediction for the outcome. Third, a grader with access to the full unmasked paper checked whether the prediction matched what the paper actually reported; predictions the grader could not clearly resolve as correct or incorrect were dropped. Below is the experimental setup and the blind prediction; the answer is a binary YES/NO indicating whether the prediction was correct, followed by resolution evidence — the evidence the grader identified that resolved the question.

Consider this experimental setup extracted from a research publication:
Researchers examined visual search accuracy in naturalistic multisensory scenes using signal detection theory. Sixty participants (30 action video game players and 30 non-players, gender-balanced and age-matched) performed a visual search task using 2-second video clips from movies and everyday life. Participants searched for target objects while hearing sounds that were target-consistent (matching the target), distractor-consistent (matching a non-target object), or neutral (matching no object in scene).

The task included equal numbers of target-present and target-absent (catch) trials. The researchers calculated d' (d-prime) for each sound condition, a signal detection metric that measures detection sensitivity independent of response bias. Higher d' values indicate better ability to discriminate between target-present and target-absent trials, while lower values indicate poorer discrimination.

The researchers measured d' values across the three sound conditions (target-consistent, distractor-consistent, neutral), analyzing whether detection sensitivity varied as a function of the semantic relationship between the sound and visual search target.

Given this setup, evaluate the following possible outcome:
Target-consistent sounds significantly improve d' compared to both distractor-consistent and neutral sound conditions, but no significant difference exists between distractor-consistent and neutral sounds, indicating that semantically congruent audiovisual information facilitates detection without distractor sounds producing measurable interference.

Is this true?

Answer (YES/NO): NO